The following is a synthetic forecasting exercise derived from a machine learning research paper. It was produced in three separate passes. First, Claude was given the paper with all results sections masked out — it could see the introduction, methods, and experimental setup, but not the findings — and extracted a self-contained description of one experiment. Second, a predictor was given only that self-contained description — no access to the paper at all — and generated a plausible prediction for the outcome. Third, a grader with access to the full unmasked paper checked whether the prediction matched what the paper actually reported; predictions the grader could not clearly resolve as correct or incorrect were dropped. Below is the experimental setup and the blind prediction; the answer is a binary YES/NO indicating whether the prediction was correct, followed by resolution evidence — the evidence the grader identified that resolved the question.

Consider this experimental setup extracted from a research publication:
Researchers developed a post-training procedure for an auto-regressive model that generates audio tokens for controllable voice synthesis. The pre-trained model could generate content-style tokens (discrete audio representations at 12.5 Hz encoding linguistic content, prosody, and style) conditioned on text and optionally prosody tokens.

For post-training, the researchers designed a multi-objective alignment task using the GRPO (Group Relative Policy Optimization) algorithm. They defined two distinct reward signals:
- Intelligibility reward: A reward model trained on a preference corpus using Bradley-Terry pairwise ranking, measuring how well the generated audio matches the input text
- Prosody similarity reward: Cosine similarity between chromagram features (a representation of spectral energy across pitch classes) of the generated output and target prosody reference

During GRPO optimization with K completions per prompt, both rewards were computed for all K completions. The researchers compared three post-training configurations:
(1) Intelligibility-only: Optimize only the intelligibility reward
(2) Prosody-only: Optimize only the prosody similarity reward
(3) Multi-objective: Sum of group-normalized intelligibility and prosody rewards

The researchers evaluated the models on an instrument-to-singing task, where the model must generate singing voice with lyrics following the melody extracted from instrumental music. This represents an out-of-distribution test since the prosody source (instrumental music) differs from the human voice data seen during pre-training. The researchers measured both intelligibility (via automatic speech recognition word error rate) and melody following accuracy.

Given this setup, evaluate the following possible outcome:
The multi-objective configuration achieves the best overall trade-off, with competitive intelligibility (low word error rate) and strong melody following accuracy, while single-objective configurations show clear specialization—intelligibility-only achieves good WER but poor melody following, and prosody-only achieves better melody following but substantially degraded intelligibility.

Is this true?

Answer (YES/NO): NO